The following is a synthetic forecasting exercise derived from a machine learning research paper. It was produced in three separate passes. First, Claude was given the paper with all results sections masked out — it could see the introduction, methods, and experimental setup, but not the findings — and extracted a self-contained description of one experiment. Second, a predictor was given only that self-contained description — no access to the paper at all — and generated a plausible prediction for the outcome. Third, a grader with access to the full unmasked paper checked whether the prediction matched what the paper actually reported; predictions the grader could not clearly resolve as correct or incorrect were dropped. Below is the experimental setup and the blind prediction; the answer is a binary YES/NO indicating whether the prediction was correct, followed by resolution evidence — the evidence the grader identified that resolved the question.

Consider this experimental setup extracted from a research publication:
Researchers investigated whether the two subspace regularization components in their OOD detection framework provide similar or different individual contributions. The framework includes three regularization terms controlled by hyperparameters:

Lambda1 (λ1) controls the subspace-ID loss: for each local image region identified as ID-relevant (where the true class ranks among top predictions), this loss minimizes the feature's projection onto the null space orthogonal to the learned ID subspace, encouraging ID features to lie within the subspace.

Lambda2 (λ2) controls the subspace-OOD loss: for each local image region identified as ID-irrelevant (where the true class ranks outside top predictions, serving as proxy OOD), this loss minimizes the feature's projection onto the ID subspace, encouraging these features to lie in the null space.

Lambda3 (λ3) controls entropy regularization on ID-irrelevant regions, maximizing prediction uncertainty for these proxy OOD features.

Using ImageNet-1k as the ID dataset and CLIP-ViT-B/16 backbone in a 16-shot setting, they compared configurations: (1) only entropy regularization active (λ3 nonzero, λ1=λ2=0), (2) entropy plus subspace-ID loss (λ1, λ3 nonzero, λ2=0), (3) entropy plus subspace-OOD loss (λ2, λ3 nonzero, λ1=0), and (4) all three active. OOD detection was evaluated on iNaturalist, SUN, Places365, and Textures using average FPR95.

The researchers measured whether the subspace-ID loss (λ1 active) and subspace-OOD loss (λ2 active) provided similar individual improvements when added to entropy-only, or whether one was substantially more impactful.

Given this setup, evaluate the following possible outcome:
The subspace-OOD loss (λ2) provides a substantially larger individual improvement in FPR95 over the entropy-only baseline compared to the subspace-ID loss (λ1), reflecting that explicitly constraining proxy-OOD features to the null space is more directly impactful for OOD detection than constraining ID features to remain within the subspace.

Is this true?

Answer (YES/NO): NO